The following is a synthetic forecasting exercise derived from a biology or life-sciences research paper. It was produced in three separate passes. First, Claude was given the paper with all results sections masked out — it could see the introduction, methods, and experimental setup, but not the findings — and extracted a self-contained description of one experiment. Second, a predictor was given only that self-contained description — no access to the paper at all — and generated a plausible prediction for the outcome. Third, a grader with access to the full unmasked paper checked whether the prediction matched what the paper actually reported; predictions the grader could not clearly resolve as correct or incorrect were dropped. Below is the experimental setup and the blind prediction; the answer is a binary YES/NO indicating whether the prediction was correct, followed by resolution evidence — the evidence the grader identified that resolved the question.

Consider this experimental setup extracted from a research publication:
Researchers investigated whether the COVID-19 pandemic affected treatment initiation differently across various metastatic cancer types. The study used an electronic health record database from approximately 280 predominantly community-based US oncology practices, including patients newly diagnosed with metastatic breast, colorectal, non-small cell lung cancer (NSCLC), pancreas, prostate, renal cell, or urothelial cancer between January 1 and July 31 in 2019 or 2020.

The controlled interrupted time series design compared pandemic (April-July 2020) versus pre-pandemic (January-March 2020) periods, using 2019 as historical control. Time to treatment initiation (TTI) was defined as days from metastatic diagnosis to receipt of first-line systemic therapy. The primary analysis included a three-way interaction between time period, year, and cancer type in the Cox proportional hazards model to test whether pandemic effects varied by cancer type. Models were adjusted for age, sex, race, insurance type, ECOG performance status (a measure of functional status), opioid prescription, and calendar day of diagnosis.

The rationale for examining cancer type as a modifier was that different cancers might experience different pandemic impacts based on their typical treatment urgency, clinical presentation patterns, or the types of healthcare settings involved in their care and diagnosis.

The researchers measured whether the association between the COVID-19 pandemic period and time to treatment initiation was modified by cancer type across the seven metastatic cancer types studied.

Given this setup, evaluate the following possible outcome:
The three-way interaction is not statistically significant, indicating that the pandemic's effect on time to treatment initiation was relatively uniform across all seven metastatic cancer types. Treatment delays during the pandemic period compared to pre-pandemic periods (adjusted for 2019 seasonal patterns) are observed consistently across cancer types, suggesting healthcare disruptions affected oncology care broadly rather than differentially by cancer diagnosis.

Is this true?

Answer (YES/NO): NO